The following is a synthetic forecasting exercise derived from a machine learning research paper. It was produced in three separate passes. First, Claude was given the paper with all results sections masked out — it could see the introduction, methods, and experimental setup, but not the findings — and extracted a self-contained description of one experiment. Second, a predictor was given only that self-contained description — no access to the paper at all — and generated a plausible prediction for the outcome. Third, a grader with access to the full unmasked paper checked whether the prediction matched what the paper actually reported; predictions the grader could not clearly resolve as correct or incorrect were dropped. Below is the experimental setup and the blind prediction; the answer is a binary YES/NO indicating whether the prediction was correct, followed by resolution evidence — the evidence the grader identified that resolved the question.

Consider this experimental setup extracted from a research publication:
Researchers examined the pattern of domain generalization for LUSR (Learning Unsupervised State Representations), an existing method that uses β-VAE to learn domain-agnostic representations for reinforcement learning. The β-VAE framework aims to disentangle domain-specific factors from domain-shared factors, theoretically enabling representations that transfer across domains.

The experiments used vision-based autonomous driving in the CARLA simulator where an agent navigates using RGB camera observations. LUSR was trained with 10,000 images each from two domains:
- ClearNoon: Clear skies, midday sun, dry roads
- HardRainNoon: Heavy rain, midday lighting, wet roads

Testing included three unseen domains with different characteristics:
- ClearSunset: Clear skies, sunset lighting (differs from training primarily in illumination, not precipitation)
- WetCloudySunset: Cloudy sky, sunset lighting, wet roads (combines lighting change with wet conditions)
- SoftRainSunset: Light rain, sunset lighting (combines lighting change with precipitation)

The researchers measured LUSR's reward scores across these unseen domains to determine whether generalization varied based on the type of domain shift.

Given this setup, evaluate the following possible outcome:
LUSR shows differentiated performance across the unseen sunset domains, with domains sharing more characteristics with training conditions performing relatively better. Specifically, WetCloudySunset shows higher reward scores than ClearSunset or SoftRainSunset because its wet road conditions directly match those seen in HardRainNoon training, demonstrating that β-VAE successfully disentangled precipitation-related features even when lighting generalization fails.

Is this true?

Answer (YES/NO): NO